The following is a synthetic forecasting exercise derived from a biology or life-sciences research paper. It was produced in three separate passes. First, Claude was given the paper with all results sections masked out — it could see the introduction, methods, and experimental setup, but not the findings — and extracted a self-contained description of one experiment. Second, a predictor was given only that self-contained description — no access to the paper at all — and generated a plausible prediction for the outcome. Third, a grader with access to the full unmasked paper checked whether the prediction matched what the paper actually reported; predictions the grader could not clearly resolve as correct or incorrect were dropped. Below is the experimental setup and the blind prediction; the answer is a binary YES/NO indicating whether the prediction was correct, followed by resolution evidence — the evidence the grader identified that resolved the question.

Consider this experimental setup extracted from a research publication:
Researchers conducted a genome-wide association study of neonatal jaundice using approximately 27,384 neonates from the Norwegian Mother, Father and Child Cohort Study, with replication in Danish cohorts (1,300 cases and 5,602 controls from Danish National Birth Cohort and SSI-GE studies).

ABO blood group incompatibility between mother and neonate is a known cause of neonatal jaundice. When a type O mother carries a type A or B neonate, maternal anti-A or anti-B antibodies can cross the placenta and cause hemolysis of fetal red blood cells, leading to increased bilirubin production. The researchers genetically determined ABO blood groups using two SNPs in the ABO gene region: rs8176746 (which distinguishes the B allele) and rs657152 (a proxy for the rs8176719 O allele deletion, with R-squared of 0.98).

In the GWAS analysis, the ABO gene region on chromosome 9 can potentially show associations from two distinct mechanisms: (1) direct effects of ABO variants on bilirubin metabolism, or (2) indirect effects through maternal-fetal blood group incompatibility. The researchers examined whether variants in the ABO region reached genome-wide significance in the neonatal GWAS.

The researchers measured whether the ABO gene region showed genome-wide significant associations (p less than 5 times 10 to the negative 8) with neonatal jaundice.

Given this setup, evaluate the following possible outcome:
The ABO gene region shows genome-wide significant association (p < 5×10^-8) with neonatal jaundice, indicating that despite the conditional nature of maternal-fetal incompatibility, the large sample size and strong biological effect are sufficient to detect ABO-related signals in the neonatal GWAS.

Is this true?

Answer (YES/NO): NO